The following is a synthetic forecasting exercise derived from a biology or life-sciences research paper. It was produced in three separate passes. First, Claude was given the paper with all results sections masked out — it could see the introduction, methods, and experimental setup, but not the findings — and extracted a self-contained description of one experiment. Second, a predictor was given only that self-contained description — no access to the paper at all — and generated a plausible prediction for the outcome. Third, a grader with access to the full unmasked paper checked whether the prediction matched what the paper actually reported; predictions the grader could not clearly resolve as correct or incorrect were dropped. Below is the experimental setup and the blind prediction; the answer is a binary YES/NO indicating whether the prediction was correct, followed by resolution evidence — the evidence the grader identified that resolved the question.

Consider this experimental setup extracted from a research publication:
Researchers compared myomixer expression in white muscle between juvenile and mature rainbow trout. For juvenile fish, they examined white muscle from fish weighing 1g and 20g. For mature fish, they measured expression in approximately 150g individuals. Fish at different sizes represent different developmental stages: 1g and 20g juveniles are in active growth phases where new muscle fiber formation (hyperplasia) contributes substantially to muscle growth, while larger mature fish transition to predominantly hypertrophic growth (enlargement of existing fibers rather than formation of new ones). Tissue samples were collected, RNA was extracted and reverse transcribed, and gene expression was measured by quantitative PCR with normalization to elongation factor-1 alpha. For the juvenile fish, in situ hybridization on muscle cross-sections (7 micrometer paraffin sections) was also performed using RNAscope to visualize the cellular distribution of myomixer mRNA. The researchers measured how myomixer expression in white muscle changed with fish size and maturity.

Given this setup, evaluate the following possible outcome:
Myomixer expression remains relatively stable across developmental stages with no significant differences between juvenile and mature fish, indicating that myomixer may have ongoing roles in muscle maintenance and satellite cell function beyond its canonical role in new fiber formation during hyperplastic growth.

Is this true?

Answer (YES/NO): NO